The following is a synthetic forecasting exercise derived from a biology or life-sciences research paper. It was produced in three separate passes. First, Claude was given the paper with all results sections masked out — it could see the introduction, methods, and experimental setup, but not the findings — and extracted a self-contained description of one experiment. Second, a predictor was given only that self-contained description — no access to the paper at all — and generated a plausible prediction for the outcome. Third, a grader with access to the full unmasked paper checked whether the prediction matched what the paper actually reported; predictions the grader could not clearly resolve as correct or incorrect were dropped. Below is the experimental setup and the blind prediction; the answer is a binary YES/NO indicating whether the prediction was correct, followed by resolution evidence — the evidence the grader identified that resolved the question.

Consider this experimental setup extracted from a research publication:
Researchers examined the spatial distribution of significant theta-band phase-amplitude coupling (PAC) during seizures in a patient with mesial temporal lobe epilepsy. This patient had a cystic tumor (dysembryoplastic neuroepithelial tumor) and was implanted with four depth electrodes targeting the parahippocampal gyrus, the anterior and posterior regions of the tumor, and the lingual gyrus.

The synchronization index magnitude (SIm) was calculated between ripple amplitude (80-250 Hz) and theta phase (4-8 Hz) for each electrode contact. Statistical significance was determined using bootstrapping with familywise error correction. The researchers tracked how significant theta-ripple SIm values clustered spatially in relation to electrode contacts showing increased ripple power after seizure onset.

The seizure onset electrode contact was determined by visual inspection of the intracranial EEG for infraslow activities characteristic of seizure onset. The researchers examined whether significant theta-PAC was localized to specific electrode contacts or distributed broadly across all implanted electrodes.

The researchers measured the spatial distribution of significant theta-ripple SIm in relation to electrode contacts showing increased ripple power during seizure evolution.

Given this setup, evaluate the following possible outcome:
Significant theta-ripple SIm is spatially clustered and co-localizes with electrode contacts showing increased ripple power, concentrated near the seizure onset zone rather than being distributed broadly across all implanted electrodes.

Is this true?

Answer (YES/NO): YES